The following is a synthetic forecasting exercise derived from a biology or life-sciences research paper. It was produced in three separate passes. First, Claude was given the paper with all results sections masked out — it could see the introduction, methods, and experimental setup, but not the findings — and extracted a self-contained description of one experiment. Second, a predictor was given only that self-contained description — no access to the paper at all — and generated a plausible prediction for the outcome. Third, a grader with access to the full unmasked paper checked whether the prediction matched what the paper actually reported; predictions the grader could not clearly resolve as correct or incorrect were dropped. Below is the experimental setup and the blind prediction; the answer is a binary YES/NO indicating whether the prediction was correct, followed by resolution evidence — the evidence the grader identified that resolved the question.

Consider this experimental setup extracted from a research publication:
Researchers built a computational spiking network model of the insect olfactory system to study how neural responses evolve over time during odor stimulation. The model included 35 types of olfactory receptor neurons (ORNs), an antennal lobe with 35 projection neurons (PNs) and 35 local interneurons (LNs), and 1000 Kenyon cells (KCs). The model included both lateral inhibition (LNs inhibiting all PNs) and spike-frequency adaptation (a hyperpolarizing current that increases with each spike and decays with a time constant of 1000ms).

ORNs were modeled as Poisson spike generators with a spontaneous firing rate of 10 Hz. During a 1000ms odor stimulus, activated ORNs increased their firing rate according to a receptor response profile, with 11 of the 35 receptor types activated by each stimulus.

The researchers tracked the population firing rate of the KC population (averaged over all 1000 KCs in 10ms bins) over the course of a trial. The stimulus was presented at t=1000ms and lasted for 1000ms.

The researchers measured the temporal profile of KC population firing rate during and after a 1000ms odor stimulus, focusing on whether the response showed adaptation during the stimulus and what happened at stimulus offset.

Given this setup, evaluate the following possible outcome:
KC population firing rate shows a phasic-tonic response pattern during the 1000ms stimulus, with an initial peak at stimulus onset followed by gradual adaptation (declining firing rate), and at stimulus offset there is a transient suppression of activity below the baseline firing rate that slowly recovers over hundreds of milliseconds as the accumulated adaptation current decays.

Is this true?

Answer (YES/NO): NO